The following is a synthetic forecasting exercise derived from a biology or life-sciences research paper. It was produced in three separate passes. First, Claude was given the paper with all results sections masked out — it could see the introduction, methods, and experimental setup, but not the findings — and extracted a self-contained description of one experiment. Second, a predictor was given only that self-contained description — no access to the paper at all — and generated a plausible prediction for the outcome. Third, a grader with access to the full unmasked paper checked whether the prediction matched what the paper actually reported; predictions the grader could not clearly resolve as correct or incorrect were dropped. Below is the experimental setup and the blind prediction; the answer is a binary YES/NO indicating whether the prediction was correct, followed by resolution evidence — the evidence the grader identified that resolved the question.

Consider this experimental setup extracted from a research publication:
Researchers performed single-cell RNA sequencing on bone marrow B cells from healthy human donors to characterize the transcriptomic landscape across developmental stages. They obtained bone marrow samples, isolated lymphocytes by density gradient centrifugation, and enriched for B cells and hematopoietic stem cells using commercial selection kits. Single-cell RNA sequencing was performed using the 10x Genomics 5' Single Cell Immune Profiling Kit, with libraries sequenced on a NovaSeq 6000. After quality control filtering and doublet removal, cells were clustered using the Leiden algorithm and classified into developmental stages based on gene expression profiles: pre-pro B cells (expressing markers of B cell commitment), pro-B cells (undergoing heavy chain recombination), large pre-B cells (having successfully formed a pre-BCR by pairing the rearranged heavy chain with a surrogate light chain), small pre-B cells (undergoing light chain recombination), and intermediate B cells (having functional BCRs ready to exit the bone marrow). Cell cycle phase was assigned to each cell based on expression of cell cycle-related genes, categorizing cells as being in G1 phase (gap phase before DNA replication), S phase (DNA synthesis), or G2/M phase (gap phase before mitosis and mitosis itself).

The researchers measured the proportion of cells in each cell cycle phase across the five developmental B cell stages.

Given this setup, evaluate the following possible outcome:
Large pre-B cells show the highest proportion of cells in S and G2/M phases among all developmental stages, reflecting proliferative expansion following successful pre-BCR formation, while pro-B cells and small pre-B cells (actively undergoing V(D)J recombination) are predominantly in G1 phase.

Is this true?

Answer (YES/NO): YES